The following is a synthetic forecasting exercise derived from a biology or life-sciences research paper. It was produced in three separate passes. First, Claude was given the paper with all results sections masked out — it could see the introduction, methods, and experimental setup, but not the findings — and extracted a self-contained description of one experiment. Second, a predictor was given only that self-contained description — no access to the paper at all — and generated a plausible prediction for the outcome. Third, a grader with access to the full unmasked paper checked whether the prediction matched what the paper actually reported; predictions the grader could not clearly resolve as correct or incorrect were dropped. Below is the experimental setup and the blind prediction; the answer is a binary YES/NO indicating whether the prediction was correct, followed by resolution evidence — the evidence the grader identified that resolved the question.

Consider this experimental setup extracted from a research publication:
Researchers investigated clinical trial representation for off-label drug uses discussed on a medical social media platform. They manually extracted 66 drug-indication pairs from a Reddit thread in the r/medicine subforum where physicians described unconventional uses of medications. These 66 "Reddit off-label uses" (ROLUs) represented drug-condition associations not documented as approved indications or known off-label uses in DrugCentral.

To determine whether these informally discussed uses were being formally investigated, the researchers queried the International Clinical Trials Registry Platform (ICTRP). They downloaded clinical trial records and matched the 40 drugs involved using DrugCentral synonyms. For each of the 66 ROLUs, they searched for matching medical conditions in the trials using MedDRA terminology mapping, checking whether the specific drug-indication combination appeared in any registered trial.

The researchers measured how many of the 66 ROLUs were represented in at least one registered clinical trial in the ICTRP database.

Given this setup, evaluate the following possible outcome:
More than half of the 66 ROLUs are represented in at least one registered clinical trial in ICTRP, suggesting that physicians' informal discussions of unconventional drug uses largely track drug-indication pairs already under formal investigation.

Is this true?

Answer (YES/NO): YES